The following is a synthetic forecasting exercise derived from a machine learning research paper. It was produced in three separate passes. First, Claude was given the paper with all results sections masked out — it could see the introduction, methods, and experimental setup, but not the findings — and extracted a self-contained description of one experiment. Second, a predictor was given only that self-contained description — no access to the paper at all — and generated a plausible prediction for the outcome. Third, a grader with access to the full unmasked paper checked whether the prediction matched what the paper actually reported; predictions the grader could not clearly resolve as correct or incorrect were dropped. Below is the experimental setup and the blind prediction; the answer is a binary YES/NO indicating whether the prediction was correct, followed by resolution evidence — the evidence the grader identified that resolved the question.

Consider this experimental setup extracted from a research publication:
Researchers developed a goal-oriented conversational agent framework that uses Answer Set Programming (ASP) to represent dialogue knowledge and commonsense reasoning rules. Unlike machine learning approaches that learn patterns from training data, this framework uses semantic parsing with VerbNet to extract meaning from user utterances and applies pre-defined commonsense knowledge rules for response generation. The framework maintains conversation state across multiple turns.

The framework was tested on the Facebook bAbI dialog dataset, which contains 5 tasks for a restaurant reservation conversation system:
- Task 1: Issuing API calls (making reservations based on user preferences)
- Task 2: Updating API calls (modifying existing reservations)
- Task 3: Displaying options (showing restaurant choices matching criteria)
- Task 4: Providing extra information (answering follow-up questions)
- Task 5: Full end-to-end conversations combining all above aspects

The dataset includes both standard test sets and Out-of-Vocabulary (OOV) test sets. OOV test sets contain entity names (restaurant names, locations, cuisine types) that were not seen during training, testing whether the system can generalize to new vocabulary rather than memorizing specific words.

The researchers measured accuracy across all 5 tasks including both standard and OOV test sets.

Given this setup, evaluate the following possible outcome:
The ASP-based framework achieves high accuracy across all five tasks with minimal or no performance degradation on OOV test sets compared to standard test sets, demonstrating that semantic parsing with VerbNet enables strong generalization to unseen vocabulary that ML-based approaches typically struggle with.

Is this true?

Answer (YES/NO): YES